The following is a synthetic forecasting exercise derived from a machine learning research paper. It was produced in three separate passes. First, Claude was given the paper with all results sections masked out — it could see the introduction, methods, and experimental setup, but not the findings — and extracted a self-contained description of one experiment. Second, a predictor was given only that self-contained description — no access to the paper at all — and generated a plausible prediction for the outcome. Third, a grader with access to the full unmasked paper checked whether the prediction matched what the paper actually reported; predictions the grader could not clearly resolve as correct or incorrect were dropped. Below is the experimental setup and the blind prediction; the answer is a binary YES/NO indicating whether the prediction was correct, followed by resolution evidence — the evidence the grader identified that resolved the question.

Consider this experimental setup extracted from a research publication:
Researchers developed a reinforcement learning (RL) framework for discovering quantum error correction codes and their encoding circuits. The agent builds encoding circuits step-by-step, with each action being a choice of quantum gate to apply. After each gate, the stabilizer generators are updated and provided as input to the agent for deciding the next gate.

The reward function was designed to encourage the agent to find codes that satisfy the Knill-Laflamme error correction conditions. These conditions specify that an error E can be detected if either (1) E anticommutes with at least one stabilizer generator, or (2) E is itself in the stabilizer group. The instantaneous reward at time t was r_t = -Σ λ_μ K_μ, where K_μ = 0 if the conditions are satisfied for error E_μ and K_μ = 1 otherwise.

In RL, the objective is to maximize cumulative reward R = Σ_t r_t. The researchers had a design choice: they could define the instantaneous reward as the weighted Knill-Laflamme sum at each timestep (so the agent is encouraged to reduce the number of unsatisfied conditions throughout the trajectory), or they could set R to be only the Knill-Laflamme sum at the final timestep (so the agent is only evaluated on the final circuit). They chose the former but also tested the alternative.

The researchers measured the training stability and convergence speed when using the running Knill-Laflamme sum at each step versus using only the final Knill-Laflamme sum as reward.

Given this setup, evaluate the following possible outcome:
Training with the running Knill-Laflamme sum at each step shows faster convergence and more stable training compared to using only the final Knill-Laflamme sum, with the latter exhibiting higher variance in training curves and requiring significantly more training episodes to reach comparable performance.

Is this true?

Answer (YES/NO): YES